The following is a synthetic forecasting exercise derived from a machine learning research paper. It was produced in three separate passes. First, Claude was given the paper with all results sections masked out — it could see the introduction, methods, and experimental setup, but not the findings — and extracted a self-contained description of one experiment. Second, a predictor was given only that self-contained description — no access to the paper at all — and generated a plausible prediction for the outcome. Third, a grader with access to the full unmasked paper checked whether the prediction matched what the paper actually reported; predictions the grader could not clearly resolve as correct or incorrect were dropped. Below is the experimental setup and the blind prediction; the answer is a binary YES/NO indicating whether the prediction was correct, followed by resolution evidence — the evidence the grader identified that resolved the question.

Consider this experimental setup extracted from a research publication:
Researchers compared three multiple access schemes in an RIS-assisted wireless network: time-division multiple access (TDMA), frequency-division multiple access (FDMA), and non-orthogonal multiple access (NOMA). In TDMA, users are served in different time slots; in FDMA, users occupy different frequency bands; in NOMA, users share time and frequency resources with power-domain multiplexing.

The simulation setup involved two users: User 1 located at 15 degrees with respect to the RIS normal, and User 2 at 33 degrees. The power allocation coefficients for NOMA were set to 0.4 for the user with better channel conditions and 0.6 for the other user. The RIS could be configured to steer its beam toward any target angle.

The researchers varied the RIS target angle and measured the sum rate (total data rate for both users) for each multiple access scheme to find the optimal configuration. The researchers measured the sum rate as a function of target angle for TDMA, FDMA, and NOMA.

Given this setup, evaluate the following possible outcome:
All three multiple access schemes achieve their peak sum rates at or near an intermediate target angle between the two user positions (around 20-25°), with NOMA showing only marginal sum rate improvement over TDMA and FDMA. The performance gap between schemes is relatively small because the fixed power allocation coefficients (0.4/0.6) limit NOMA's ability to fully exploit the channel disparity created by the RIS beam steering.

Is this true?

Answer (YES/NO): NO